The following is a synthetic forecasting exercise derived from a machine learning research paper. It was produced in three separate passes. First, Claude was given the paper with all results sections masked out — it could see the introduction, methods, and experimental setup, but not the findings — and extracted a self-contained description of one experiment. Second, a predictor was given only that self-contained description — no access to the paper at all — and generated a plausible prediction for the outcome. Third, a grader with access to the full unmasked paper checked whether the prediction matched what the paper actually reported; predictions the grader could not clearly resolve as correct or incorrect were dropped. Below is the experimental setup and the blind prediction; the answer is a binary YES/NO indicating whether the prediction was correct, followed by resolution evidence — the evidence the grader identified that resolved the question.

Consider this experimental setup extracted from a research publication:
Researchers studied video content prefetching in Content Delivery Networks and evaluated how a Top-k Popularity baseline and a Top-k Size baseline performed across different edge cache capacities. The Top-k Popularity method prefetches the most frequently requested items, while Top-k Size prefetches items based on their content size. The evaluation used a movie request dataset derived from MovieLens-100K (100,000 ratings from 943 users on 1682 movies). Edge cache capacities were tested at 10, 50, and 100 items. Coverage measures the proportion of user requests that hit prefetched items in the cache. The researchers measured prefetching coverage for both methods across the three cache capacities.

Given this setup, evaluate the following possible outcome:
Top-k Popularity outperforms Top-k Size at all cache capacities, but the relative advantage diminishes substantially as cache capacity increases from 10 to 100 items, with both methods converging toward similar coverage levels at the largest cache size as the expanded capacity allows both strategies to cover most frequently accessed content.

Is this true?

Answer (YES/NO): NO